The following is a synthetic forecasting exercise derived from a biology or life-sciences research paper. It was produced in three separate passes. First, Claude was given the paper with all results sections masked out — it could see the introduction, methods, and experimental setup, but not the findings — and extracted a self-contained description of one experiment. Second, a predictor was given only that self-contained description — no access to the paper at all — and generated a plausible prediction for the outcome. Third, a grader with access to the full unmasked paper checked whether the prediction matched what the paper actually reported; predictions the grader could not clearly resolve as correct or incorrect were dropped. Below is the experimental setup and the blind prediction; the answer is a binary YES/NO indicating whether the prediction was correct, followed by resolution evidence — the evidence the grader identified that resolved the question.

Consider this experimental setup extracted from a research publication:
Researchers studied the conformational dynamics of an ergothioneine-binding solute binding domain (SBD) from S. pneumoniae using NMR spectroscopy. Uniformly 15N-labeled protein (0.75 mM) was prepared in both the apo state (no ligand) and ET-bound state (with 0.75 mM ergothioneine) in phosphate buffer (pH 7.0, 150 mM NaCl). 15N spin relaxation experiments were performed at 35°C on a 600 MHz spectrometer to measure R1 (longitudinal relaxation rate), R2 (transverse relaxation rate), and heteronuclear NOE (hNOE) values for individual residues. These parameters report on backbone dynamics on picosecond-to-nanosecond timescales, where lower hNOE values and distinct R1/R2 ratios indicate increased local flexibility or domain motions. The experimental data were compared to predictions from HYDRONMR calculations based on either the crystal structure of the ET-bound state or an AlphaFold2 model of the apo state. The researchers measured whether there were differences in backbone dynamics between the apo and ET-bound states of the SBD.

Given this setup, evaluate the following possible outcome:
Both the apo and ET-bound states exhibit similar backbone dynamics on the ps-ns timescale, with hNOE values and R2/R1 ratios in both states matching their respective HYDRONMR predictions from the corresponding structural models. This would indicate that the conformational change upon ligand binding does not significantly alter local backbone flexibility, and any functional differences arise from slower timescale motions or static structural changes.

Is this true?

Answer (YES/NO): YES